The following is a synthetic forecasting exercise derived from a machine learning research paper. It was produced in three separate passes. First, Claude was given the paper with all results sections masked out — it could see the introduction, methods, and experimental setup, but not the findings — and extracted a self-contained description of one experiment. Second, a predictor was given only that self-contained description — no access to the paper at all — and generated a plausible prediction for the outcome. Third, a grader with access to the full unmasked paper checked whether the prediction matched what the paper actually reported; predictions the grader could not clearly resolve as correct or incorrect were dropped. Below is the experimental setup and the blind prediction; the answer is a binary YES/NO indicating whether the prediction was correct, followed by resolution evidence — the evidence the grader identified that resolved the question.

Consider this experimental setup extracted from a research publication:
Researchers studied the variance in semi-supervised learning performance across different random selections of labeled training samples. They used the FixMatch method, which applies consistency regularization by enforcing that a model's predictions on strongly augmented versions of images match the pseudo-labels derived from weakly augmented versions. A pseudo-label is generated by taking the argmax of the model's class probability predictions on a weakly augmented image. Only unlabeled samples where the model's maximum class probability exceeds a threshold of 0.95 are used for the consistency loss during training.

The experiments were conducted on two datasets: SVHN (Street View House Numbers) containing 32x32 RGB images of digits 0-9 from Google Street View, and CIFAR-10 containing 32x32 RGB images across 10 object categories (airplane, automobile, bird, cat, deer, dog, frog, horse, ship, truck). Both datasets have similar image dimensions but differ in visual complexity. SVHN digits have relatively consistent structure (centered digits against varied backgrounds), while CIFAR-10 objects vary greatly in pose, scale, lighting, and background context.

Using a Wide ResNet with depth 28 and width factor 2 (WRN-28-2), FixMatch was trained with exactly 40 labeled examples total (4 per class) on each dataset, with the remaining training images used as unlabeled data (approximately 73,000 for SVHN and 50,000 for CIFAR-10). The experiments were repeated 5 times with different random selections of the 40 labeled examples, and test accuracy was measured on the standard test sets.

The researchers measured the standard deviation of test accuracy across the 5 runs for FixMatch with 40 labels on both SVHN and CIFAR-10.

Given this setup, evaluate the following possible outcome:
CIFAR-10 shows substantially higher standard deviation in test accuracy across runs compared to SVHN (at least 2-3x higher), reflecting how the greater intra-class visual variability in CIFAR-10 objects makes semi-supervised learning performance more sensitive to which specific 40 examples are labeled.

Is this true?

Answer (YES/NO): NO